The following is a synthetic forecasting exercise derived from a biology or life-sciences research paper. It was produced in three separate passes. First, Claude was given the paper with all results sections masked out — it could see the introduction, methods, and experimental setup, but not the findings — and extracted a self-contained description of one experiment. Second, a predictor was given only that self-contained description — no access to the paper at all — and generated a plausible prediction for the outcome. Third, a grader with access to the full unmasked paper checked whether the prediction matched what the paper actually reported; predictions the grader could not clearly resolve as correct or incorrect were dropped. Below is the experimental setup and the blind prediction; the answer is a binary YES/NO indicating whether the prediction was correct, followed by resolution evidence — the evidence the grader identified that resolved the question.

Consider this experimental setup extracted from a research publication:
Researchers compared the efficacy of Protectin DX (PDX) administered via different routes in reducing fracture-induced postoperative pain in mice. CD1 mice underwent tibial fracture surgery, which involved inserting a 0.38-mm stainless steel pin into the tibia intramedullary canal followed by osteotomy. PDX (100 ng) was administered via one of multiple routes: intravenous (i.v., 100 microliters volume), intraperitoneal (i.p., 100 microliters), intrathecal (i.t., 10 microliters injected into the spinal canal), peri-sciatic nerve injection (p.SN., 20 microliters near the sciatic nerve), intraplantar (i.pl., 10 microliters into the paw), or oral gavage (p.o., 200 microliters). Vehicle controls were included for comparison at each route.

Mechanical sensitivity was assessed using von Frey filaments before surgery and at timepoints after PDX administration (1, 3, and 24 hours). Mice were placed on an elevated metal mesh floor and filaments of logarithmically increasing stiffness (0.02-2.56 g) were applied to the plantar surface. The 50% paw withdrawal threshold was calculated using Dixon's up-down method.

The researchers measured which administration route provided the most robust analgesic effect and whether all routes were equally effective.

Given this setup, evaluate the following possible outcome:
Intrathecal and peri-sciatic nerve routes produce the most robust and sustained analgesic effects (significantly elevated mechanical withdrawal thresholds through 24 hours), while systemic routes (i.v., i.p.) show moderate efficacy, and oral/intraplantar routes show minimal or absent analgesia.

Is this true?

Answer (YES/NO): NO